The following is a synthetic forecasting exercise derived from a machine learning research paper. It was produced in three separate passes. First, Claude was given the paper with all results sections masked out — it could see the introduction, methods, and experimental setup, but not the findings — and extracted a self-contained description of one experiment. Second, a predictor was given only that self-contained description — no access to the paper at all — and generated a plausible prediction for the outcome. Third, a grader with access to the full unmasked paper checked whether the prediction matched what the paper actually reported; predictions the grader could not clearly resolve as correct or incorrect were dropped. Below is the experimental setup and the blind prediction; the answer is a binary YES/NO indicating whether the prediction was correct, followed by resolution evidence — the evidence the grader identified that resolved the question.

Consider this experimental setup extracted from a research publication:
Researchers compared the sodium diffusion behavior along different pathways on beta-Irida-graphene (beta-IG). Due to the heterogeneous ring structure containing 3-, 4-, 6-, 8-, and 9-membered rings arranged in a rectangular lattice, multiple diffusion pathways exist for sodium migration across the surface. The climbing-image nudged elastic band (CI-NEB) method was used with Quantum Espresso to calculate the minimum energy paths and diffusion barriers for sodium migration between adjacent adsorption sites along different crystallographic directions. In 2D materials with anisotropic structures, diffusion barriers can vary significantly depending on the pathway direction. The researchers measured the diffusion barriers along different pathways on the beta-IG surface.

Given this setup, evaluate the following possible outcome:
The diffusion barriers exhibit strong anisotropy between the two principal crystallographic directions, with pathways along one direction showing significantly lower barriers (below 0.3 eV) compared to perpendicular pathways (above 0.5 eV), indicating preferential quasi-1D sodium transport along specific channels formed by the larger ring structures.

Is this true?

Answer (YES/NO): NO